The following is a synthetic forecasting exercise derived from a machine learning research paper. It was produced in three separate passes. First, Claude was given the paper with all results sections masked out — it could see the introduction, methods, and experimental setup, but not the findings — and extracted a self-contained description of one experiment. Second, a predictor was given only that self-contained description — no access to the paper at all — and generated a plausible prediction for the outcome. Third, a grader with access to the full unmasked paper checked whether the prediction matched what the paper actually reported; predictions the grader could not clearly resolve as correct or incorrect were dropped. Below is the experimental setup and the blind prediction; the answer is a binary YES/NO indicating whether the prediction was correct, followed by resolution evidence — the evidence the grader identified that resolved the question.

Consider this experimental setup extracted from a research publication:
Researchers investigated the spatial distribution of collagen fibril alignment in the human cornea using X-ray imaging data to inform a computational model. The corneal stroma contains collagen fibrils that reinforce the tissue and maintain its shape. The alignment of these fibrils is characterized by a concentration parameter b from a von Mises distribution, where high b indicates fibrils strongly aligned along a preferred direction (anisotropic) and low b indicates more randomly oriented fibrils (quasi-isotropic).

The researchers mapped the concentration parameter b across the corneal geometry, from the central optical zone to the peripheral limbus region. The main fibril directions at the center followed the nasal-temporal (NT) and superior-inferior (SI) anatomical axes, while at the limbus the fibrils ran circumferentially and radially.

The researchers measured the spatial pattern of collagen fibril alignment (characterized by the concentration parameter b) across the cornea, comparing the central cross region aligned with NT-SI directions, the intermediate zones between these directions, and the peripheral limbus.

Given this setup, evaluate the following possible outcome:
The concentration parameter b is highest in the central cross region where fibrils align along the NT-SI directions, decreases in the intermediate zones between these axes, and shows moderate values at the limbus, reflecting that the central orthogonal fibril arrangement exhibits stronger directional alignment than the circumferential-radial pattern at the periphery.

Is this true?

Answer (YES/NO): NO